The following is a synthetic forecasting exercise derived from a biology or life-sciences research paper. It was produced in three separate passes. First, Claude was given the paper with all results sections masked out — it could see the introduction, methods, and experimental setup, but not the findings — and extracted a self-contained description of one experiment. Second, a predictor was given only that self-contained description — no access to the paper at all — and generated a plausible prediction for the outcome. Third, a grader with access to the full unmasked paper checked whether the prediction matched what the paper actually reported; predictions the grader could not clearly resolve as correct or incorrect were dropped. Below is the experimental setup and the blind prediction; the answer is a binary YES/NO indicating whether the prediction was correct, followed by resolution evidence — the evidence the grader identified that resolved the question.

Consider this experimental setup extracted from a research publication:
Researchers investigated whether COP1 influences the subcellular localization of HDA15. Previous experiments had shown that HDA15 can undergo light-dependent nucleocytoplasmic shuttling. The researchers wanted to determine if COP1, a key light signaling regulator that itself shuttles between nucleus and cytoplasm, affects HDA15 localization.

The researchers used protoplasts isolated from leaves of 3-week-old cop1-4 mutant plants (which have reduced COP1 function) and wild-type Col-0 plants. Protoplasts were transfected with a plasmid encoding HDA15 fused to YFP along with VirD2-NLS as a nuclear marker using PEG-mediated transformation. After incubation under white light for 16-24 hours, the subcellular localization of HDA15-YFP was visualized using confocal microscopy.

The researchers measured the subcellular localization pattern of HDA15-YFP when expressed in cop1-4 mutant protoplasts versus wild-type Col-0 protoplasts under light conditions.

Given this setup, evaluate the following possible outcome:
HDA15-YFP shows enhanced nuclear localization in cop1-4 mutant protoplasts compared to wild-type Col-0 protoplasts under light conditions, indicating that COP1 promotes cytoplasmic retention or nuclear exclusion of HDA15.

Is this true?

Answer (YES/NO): NO